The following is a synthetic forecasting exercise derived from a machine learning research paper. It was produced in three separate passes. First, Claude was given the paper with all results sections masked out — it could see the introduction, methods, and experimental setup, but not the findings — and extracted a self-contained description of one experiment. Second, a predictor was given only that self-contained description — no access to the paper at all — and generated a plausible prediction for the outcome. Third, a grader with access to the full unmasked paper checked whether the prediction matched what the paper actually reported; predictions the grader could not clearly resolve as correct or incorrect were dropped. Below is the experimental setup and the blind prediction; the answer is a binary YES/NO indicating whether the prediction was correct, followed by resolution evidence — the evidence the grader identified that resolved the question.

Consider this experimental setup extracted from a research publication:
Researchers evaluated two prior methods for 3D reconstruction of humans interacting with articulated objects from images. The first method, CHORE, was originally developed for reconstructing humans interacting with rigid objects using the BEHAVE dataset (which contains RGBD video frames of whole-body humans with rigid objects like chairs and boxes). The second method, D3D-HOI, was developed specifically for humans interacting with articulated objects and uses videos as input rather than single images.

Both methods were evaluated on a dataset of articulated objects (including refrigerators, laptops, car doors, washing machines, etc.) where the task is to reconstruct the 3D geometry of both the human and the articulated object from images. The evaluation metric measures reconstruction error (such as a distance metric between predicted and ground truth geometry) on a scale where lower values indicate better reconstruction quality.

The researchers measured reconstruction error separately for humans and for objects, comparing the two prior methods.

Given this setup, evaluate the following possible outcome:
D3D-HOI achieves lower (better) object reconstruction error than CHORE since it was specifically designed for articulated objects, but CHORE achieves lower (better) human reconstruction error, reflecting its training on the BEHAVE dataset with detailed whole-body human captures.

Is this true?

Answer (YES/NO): NO